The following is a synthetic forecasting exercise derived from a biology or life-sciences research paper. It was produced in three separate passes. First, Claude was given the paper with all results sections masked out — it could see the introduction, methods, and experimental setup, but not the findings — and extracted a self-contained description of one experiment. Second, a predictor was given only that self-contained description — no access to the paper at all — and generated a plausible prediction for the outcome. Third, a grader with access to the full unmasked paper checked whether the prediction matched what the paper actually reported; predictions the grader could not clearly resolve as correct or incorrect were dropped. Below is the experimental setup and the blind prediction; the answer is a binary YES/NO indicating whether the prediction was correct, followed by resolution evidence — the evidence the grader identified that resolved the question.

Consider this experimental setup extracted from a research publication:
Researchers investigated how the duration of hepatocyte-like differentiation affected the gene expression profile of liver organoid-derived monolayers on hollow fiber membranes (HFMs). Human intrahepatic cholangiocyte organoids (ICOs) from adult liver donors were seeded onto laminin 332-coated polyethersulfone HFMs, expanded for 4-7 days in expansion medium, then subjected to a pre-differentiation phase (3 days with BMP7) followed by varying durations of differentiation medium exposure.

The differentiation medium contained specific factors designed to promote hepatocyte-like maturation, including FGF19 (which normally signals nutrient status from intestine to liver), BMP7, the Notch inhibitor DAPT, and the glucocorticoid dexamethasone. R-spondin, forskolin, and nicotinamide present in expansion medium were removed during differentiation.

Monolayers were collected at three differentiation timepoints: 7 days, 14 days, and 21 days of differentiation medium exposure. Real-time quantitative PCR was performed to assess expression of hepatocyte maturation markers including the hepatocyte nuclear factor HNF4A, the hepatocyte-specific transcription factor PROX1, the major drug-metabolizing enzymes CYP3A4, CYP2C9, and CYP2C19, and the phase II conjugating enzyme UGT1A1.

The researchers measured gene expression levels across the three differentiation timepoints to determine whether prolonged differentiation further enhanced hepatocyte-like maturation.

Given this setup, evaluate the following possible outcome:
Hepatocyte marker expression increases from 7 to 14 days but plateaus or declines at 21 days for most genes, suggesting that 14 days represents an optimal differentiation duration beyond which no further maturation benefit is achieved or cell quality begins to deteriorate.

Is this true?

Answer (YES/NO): NO